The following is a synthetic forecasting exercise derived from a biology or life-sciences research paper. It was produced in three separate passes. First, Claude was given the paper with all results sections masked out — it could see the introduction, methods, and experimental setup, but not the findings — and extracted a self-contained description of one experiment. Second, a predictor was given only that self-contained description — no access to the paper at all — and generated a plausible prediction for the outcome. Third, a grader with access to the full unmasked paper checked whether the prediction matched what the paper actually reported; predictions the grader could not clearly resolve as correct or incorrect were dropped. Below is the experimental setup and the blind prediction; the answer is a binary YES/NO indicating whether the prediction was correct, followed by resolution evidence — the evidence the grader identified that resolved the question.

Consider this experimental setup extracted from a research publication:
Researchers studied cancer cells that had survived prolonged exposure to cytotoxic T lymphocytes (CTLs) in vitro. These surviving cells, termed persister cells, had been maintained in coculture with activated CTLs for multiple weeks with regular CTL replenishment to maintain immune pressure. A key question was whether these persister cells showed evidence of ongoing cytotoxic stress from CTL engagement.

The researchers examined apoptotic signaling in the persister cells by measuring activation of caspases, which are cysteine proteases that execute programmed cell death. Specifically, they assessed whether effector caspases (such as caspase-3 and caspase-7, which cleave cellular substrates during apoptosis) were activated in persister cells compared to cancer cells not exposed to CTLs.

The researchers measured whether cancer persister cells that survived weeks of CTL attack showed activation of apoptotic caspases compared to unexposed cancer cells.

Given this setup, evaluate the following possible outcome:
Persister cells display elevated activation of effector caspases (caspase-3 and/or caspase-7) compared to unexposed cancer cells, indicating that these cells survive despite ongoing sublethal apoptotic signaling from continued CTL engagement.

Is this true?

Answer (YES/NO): YES